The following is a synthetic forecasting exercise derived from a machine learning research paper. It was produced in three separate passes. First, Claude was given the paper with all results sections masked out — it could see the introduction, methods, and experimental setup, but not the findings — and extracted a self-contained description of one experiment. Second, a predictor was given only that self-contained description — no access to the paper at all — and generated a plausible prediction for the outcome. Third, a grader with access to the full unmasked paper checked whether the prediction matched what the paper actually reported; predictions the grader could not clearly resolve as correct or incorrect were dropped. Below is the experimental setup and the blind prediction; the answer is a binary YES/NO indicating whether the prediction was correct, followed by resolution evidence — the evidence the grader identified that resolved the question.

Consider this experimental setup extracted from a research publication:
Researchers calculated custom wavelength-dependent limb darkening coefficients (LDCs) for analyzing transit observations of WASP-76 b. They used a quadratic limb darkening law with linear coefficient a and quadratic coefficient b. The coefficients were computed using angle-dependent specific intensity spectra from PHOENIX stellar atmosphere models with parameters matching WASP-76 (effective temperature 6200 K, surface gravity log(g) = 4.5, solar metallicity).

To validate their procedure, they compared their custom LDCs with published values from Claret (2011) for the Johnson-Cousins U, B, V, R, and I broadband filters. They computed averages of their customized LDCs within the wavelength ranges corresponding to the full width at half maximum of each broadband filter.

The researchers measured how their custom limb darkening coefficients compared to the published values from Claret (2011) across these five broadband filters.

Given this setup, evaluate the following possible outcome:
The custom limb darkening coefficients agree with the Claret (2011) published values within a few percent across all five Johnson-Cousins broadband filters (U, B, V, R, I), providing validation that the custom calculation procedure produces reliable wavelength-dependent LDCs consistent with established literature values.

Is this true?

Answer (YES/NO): NO